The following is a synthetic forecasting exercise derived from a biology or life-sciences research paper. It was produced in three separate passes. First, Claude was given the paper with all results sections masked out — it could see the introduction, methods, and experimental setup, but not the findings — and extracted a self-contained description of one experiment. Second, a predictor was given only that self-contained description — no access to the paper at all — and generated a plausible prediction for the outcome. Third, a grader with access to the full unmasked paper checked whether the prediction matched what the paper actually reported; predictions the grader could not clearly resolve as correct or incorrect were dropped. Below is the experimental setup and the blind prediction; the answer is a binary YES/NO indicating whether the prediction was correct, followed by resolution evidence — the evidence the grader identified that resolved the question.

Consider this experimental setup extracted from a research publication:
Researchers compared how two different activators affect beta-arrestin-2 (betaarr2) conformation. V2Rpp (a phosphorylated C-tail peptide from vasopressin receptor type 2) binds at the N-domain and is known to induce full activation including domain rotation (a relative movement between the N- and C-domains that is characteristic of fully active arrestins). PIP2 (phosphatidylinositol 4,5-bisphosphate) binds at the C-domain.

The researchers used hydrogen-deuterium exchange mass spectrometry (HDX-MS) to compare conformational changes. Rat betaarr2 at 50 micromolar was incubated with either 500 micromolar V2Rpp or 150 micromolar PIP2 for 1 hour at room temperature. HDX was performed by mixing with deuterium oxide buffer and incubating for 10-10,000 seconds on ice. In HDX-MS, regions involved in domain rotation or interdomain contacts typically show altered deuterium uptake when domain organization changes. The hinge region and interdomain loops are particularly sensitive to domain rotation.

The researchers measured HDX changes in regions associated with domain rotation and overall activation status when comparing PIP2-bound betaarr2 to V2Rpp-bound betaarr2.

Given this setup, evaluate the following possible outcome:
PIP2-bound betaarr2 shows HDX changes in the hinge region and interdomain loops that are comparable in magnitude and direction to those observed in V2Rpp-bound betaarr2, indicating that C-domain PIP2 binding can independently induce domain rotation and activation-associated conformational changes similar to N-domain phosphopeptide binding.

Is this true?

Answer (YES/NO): NO